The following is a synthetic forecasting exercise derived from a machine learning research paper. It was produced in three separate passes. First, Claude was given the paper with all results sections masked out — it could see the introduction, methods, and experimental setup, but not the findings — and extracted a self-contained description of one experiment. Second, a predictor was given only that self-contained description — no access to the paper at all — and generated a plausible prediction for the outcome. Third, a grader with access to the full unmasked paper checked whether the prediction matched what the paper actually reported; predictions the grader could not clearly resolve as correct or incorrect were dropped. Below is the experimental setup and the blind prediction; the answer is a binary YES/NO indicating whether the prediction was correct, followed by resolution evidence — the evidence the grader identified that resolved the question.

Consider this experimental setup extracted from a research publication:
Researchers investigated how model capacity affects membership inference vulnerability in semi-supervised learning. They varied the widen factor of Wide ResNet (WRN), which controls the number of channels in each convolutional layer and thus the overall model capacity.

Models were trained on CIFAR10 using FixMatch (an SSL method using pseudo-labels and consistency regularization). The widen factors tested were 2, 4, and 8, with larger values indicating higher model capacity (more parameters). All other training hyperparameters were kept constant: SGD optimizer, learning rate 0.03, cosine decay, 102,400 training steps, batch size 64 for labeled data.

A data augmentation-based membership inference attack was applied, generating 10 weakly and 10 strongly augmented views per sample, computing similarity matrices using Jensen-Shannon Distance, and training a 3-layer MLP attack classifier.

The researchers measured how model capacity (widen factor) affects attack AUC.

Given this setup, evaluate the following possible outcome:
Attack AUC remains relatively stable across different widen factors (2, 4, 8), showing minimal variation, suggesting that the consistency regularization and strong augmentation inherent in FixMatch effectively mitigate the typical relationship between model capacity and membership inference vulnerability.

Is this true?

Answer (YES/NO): NO